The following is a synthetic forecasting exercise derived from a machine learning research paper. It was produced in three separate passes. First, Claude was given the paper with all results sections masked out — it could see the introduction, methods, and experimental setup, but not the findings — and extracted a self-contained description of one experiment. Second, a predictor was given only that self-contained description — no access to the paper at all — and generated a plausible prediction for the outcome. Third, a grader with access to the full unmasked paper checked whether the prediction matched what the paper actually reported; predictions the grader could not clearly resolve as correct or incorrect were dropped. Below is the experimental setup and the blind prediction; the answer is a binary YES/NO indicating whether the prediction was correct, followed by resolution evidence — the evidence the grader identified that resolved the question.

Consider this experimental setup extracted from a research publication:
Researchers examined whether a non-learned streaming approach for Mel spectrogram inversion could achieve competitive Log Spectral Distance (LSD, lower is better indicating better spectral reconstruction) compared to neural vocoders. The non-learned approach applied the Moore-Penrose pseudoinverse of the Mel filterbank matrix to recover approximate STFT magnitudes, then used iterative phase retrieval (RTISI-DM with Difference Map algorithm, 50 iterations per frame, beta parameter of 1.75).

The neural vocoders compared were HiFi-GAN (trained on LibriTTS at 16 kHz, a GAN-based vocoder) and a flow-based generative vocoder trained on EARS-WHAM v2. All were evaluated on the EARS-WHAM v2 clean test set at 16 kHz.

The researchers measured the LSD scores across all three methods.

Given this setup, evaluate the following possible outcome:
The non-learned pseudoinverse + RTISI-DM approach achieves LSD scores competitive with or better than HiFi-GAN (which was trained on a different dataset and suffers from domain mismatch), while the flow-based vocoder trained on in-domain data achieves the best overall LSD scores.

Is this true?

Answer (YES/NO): NO